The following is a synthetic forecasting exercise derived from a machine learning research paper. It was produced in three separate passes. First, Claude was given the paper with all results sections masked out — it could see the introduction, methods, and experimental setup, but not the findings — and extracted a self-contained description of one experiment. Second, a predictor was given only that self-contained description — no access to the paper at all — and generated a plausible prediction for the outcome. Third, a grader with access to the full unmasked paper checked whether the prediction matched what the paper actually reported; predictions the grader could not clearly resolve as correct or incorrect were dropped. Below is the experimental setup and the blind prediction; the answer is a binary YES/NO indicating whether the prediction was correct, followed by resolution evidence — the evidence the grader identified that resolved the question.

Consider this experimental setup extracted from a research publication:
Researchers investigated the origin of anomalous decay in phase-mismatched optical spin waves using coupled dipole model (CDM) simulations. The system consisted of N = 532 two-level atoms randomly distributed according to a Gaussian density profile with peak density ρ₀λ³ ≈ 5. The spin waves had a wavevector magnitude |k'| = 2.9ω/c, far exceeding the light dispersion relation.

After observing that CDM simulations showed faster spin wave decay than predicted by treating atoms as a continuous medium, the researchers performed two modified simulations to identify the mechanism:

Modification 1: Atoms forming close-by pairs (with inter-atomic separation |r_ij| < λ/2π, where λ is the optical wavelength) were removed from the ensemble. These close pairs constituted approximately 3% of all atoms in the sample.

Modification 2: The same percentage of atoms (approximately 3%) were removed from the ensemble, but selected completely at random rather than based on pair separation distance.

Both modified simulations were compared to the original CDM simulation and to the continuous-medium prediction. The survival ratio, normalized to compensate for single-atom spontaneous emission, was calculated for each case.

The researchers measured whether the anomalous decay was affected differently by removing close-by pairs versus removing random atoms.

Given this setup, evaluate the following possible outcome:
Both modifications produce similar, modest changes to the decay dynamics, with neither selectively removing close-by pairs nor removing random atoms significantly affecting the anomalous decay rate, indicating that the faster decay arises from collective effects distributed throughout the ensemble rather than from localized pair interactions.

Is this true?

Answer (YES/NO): NO